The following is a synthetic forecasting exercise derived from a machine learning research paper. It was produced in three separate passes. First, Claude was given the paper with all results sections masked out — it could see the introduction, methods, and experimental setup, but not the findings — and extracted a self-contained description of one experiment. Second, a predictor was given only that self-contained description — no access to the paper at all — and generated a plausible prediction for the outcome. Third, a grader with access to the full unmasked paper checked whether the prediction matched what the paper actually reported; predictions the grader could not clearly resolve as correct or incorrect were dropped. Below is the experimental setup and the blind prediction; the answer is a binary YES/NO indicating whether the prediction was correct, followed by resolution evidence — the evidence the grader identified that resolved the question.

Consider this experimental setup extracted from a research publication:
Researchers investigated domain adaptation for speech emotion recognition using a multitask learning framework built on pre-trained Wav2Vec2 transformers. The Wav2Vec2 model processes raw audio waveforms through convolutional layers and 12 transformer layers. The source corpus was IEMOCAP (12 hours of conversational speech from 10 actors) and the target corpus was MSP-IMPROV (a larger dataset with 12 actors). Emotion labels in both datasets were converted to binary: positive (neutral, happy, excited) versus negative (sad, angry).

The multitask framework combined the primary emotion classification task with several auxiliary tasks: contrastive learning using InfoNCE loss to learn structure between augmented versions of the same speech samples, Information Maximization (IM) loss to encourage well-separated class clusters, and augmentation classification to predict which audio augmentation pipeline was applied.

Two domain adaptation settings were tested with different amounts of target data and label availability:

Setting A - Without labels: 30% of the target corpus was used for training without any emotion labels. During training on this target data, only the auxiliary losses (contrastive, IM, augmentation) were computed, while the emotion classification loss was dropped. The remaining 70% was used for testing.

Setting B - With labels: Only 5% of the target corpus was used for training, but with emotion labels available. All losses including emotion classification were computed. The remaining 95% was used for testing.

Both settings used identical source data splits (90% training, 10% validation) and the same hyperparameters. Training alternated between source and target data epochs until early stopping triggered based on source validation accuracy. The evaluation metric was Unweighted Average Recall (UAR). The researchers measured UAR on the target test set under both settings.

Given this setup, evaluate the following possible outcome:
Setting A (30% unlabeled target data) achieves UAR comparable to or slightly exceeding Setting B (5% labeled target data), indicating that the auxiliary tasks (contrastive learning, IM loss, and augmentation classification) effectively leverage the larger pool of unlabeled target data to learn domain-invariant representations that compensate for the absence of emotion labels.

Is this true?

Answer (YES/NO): NO